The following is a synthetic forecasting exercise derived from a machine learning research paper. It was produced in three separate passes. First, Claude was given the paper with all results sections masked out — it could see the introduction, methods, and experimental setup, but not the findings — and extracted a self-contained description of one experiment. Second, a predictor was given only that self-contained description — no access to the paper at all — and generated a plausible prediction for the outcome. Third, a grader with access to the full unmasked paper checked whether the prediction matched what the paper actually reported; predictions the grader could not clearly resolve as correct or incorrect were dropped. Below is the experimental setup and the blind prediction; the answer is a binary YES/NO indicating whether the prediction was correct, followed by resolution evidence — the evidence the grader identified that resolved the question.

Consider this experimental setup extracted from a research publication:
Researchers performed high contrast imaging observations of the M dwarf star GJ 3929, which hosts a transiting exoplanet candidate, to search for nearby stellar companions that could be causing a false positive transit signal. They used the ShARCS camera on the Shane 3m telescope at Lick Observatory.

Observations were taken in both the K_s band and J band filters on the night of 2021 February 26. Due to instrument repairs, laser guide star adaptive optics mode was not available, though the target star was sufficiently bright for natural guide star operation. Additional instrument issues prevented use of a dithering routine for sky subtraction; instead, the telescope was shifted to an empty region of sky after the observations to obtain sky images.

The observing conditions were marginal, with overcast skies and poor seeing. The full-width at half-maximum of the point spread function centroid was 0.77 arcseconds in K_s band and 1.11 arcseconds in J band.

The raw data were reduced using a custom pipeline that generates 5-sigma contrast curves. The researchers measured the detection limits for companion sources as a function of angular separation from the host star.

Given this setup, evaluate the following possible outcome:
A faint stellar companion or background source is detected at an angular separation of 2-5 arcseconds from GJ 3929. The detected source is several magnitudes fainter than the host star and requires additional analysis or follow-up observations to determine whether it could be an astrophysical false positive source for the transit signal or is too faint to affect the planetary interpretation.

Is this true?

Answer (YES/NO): NO